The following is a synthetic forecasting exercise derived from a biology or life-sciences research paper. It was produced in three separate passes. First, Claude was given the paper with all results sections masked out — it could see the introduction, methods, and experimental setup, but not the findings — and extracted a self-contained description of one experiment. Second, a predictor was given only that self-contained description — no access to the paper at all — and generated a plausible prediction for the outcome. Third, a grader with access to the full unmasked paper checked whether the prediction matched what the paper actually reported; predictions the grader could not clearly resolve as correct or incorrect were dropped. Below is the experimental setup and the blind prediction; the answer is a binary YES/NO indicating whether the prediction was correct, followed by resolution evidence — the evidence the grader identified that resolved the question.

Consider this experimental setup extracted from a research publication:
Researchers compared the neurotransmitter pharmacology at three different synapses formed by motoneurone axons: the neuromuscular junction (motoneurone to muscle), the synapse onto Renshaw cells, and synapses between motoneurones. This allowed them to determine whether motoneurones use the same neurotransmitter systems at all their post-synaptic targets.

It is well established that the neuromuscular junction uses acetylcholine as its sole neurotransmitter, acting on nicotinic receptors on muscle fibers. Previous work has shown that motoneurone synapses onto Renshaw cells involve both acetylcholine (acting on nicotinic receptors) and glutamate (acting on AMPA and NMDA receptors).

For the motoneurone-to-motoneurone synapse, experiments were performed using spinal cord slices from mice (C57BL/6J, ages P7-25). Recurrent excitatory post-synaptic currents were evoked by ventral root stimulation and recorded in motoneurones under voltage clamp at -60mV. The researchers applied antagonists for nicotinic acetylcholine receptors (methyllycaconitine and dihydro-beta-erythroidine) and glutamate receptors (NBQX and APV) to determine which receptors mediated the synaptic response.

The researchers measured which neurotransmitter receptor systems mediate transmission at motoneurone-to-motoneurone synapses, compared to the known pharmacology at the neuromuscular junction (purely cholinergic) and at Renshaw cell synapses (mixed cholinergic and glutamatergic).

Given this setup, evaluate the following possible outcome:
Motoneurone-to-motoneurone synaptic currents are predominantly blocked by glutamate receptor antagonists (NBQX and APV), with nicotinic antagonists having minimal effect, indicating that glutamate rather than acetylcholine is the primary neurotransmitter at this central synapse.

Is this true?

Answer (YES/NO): NO